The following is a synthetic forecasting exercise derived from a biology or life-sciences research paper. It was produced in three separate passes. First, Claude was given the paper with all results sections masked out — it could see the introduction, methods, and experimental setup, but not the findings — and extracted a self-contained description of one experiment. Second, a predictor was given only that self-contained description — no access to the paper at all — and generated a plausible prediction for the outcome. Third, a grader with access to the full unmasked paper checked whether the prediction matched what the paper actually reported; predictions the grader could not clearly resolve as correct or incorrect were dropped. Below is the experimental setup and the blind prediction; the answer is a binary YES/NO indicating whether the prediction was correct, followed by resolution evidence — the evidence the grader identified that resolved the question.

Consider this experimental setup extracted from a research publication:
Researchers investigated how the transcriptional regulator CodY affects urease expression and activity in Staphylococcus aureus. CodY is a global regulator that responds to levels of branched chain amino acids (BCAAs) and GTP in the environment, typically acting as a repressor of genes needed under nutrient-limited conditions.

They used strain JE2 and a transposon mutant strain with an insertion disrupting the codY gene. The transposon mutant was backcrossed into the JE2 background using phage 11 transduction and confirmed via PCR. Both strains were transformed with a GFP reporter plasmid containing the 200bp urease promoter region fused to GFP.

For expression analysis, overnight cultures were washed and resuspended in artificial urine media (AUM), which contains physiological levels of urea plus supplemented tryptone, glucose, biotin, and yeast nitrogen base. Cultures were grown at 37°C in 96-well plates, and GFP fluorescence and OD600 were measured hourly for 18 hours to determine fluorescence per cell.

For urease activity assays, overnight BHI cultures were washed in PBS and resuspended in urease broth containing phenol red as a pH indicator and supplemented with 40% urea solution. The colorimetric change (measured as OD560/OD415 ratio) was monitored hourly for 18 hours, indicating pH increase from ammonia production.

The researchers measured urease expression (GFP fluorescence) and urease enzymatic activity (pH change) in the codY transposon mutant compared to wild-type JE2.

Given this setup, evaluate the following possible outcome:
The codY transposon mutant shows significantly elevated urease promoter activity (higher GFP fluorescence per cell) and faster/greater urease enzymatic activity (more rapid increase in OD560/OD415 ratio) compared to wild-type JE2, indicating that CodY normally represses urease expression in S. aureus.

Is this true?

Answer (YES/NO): YES